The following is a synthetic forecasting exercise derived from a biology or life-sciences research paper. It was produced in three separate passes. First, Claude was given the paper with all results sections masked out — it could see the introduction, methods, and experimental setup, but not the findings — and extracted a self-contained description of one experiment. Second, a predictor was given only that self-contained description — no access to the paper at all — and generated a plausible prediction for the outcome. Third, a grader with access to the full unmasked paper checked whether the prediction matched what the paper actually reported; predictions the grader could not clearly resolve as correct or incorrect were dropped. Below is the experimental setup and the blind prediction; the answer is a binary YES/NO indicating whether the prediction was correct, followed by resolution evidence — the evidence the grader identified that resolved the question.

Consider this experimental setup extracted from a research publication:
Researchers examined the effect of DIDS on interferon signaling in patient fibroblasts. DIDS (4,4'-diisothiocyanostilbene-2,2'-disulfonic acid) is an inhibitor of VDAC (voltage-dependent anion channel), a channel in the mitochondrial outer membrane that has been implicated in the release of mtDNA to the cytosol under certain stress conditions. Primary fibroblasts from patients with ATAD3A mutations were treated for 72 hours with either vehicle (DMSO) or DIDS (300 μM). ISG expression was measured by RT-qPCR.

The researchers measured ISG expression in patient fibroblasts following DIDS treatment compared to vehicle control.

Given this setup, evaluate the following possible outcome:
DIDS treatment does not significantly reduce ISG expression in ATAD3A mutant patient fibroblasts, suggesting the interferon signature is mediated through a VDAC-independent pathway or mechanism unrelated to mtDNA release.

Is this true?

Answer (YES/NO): NO